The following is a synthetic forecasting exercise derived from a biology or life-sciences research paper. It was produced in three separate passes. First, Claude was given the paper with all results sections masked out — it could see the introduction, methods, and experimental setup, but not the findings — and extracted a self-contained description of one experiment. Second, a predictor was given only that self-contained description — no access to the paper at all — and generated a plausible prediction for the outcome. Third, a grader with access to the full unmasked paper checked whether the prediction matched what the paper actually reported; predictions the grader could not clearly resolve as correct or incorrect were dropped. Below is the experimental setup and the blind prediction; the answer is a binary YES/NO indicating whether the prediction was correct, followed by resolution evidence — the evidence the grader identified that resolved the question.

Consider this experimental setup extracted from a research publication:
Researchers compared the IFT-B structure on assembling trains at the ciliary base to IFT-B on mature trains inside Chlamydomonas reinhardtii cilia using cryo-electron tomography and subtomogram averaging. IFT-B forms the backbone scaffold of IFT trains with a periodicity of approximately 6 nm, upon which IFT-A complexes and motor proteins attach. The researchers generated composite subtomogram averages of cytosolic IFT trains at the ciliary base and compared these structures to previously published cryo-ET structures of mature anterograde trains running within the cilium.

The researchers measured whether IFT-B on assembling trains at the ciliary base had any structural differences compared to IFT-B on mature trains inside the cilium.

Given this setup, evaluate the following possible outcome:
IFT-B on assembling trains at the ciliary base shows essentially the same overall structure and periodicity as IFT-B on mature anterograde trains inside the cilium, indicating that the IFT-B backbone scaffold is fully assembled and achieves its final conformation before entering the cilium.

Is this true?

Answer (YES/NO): NO